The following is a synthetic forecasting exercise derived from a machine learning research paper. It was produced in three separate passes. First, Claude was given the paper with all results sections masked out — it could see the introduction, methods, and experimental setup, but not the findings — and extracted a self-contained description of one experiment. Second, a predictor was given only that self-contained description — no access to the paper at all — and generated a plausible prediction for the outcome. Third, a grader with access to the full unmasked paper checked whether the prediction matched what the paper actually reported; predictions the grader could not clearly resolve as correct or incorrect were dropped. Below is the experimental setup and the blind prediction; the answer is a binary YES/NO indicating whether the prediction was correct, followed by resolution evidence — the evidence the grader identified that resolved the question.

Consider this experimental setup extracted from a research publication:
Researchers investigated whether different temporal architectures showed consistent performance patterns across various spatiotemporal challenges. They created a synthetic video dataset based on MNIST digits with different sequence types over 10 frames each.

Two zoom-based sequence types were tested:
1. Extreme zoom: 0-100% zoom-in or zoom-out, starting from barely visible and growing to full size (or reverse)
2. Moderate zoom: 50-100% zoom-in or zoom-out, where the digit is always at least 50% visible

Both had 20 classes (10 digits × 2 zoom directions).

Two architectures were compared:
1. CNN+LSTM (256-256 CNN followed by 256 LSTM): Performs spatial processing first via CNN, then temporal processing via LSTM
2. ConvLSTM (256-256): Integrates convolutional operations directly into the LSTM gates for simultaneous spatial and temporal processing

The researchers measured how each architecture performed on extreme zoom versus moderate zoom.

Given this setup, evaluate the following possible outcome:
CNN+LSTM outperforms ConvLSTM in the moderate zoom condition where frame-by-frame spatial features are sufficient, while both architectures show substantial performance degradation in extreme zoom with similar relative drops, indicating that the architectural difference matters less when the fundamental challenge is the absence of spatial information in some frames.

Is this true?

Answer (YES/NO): NO